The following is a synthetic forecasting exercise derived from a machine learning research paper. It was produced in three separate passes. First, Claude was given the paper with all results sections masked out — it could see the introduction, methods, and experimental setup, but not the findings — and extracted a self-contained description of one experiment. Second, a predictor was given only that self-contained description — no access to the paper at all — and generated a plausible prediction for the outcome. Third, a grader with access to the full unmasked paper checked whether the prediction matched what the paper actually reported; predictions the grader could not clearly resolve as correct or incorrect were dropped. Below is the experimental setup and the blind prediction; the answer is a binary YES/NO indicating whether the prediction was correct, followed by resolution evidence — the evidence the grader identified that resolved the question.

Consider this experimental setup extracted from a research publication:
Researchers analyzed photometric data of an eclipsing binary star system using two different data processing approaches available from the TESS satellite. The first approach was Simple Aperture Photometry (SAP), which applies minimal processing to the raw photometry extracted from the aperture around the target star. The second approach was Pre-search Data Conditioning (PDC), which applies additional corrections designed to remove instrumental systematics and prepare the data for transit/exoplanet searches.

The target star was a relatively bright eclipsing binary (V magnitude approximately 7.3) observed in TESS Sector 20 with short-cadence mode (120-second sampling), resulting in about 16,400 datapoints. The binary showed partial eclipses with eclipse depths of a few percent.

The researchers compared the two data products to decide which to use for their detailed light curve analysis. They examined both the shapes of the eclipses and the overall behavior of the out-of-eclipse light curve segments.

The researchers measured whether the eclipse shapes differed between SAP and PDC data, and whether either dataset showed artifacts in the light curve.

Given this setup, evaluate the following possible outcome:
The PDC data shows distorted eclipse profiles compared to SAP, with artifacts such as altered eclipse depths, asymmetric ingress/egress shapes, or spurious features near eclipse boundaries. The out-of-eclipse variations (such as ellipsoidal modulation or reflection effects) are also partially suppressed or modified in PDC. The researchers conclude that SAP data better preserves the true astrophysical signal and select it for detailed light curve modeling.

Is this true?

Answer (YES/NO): NO